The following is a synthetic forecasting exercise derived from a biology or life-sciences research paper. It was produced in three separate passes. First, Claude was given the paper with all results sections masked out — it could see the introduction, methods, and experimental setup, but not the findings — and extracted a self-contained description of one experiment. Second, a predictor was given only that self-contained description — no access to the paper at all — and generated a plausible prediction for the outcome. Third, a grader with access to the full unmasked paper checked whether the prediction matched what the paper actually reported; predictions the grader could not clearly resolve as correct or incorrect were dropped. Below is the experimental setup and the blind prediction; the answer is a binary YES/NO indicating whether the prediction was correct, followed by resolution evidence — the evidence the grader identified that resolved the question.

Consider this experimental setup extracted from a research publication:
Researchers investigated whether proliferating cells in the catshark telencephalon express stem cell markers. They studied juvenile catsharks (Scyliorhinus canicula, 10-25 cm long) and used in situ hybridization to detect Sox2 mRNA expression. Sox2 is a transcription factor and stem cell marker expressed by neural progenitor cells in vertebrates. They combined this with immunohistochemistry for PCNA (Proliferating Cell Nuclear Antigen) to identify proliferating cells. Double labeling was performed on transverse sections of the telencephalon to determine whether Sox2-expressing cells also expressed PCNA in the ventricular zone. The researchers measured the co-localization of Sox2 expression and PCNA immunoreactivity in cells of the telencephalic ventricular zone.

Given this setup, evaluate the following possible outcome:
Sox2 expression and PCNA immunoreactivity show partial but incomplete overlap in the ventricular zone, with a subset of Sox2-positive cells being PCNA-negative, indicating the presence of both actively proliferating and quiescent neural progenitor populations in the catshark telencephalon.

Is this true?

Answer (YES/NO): YES